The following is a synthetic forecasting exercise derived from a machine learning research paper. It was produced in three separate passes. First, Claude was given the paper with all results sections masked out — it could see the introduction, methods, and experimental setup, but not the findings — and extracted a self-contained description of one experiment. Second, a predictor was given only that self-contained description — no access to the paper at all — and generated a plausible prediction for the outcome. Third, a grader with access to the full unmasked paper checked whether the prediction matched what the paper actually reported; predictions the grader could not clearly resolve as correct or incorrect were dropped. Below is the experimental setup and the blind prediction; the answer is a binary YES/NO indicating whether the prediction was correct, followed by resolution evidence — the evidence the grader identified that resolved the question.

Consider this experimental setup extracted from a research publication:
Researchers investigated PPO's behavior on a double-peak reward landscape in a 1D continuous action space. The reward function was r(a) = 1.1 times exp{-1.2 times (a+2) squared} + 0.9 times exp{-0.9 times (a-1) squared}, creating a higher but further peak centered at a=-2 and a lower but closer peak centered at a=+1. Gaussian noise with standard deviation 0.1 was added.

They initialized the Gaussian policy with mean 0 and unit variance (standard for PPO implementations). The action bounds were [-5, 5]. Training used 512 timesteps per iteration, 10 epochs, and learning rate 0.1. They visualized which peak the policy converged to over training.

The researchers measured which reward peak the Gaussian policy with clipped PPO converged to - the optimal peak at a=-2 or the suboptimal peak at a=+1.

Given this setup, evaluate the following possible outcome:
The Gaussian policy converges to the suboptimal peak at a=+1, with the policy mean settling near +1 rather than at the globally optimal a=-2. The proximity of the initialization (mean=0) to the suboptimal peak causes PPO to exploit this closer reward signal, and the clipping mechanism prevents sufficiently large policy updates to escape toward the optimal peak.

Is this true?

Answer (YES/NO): YES